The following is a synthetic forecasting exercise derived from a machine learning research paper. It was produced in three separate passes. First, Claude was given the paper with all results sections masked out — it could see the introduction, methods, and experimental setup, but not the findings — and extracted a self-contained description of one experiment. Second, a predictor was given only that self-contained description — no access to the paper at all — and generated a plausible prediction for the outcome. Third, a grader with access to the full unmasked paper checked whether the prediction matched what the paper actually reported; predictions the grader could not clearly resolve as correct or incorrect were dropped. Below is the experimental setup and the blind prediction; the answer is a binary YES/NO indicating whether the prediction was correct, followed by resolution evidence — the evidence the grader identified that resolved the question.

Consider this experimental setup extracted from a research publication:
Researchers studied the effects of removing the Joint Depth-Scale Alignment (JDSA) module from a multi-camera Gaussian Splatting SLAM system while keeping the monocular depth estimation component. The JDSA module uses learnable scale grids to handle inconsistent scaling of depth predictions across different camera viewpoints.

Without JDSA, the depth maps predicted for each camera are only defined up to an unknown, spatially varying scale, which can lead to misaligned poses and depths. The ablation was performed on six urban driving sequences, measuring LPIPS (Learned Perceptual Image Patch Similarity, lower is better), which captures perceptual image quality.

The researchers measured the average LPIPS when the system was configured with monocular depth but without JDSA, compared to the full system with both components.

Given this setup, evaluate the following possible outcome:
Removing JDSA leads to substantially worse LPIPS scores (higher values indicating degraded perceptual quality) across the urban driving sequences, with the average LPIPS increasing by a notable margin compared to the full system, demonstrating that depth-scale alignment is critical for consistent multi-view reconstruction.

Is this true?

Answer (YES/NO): NO